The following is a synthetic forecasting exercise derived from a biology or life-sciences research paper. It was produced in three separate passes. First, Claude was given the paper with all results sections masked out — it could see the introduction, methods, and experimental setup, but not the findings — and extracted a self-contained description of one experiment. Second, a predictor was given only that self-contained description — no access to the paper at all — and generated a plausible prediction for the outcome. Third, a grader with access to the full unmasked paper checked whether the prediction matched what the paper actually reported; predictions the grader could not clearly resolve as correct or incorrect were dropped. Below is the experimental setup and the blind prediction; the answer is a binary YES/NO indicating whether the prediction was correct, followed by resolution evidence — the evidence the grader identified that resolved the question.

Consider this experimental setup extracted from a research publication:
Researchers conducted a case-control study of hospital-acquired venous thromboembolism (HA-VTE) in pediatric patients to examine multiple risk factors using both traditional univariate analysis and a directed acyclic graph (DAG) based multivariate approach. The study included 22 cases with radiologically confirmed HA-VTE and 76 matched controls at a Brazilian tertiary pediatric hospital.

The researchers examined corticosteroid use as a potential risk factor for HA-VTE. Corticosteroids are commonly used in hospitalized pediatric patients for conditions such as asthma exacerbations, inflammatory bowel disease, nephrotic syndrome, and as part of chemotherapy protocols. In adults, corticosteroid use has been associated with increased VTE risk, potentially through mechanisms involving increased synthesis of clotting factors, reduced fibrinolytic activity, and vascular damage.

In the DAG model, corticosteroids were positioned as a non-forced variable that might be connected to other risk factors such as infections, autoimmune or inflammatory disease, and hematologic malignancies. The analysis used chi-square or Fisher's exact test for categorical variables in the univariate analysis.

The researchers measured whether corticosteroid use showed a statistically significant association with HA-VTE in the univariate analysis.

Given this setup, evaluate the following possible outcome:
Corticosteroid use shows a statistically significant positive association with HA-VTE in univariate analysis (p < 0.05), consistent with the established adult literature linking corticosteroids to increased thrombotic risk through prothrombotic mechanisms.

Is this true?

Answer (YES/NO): NO